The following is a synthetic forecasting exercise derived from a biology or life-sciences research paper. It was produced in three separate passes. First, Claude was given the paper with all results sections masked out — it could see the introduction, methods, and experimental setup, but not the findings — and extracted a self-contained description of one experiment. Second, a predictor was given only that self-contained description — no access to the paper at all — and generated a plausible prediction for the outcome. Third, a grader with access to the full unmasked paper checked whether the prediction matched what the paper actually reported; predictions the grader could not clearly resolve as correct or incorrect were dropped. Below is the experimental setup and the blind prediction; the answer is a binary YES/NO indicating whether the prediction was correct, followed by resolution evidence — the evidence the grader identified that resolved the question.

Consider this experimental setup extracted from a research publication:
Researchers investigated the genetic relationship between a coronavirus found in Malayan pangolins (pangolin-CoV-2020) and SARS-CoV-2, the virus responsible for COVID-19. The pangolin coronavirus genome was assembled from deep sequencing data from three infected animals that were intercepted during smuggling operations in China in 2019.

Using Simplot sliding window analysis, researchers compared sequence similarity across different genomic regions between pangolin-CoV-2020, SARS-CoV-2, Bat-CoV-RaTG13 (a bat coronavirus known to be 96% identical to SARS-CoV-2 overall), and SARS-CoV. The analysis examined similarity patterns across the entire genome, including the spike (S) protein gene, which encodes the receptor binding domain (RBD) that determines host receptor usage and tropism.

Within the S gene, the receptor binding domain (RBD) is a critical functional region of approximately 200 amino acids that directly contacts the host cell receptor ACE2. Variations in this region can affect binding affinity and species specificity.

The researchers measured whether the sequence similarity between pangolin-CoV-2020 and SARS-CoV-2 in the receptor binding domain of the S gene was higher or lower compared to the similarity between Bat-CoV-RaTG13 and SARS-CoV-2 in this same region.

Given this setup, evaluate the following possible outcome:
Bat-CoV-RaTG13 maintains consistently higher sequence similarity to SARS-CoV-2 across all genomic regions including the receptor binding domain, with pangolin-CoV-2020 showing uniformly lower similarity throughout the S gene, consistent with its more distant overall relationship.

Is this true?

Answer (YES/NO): NO